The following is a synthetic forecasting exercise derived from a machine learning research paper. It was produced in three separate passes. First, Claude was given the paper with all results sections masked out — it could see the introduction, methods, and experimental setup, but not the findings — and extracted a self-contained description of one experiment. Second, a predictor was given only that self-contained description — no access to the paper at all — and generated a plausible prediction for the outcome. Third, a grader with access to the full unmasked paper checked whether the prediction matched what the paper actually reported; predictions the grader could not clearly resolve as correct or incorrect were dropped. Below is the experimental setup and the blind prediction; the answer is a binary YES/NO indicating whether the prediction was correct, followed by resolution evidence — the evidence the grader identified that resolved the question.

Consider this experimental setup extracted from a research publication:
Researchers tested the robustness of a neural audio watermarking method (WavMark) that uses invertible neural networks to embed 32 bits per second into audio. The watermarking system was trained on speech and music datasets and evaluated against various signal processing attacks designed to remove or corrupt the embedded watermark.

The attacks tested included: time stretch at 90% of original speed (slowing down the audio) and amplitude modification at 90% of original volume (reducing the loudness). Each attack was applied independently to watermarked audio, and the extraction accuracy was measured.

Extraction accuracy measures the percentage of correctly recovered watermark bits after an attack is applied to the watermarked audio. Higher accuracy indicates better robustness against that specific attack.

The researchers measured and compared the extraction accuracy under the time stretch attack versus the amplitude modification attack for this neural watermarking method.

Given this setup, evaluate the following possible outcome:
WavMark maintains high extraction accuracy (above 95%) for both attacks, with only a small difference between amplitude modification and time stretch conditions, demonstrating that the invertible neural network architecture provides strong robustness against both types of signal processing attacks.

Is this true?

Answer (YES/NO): YES